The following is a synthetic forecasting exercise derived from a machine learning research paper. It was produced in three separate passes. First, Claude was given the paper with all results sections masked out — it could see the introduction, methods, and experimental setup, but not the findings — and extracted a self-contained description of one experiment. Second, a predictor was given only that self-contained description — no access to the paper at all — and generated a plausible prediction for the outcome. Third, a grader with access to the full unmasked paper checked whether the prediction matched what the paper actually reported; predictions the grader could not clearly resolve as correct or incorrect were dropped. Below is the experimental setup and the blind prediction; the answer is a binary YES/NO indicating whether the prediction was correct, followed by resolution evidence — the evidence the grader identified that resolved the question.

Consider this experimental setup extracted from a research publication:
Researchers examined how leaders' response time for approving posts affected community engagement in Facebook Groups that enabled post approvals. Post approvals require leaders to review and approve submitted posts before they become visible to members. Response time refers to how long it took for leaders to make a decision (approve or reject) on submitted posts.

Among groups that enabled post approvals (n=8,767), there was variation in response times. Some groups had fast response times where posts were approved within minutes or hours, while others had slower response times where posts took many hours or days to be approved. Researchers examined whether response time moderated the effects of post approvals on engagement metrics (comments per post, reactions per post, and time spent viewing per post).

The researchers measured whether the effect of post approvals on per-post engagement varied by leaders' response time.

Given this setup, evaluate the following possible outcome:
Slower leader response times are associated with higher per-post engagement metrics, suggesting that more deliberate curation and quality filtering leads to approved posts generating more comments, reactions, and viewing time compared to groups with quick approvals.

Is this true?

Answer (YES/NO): YES